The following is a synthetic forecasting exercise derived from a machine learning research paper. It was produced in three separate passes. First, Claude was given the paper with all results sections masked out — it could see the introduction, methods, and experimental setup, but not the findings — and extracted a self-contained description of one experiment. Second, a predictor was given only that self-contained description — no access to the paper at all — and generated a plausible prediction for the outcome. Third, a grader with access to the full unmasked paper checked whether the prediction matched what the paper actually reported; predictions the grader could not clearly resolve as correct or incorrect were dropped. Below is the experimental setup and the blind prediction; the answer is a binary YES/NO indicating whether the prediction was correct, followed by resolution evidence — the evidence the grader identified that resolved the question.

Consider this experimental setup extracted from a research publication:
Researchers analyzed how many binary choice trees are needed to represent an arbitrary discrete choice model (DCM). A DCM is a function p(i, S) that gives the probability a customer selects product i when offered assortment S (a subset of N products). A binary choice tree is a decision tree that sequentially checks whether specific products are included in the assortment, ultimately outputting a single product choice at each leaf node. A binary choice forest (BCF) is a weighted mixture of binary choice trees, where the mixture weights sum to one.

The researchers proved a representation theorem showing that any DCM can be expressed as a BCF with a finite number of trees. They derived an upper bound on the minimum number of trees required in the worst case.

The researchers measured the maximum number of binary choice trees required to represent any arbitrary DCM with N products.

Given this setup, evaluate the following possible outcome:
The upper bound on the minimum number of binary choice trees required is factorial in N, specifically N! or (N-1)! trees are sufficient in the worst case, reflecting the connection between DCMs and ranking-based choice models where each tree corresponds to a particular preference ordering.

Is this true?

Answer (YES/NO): NO